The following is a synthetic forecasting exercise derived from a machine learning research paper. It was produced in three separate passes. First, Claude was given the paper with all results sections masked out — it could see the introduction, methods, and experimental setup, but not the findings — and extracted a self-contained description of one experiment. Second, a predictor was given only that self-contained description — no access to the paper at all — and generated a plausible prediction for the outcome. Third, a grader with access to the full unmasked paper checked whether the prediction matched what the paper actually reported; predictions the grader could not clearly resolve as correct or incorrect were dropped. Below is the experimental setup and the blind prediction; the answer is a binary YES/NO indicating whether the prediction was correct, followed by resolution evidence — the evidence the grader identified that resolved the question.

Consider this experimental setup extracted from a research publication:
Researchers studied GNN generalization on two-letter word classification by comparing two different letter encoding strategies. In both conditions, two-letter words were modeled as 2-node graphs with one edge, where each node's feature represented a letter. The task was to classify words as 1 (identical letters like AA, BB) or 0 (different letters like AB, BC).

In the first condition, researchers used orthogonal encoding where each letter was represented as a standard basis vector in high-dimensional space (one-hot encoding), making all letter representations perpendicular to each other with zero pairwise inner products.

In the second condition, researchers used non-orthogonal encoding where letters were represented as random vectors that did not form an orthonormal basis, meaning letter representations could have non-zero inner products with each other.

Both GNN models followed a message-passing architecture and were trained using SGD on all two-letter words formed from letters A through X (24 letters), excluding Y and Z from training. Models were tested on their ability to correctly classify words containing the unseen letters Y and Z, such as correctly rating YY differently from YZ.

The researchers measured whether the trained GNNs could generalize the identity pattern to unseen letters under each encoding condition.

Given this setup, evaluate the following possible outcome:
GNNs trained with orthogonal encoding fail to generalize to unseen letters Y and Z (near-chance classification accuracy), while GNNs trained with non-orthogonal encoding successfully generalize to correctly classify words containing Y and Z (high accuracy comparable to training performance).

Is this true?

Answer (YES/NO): YES